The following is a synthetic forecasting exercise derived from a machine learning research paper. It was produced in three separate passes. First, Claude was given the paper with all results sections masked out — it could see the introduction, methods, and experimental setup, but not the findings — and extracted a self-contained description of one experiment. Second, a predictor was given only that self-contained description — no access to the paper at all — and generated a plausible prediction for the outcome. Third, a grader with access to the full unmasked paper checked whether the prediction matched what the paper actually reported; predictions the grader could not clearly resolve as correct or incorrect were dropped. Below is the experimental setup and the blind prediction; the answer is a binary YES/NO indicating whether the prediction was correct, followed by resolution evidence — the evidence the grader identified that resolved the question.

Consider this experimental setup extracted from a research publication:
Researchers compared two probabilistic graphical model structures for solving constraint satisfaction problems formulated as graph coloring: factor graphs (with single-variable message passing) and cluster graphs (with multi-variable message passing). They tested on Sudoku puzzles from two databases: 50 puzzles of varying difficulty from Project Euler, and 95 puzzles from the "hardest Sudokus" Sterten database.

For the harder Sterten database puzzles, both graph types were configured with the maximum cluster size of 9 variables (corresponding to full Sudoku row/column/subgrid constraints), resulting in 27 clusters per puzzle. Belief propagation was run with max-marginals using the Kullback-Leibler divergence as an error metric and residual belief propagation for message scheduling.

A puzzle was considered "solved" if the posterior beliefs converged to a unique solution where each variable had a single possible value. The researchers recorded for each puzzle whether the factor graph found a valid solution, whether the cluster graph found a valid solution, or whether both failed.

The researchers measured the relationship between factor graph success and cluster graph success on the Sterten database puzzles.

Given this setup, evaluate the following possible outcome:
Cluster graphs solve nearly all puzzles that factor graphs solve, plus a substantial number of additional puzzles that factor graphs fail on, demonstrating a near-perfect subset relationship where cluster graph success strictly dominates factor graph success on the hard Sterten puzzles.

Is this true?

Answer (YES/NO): YES